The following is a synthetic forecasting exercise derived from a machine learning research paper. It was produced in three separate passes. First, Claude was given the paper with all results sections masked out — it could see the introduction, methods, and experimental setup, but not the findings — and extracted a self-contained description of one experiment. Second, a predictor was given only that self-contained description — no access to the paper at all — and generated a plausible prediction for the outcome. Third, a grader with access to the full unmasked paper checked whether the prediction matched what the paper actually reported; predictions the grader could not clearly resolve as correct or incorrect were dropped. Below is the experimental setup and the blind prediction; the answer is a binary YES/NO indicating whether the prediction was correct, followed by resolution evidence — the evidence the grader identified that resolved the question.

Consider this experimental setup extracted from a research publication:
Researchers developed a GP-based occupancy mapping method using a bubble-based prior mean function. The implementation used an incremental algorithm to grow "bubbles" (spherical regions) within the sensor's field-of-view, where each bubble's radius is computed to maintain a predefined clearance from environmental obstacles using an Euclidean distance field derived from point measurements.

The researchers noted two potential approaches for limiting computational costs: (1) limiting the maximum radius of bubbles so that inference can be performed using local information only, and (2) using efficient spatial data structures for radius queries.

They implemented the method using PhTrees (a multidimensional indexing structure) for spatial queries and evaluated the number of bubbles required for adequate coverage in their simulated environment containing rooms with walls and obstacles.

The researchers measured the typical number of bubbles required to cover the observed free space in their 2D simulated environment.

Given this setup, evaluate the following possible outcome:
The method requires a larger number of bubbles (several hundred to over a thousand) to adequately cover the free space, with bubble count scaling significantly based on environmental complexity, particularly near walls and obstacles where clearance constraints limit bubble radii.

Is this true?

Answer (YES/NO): NO